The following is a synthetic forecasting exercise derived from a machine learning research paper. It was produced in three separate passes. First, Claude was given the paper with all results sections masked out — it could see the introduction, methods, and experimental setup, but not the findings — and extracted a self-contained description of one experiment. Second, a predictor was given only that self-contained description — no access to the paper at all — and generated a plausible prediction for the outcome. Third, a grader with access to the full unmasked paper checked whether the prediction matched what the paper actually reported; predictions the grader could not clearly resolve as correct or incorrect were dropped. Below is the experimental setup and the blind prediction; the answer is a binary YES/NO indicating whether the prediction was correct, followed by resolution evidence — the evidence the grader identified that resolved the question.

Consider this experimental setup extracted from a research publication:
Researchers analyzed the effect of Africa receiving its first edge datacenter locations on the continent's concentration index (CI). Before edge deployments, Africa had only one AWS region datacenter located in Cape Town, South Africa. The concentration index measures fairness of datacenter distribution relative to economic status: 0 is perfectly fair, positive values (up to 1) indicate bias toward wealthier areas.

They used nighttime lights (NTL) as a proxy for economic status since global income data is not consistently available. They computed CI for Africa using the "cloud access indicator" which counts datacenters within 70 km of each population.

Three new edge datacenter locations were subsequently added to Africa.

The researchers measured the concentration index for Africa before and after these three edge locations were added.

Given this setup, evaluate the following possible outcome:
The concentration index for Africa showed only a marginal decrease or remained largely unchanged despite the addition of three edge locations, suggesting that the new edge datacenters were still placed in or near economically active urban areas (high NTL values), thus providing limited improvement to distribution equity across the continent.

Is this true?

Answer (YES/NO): NO